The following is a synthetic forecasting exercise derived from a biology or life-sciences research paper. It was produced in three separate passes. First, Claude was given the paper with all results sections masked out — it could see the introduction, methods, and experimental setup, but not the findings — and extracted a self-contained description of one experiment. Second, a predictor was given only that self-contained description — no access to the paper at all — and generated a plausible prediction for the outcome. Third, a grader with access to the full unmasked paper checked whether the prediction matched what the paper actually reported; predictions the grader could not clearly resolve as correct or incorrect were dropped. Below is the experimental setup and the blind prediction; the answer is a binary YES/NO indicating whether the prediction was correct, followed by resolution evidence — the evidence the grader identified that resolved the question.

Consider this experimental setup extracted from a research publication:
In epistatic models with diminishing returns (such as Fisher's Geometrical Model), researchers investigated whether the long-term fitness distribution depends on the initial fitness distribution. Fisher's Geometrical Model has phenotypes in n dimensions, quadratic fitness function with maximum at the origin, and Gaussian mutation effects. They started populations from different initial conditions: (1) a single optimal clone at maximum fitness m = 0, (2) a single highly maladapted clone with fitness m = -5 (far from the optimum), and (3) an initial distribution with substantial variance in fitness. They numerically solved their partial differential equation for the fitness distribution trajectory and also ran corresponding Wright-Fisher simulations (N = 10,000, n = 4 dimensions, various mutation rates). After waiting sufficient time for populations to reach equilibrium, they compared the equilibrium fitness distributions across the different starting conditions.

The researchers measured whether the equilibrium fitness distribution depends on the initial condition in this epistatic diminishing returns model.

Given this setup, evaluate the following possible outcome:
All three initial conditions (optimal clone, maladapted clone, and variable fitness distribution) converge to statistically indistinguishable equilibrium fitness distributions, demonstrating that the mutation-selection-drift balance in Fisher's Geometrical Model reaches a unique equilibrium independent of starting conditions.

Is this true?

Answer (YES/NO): YES